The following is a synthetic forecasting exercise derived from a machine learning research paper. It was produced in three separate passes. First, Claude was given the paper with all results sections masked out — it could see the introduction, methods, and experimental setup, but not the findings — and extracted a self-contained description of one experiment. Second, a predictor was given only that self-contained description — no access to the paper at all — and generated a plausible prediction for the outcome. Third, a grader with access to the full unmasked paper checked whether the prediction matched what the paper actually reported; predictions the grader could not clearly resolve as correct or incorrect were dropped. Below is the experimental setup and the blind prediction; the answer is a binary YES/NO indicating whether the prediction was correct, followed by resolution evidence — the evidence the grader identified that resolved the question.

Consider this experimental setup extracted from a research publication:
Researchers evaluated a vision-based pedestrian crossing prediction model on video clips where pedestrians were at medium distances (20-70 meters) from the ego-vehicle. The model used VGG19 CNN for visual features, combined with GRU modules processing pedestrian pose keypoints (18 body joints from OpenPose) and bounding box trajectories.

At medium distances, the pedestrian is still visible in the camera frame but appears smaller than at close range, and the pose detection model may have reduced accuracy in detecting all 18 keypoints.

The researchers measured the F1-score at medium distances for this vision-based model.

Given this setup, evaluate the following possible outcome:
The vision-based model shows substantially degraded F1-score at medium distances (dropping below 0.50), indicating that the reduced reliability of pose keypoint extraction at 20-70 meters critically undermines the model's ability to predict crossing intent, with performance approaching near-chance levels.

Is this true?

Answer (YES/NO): YES